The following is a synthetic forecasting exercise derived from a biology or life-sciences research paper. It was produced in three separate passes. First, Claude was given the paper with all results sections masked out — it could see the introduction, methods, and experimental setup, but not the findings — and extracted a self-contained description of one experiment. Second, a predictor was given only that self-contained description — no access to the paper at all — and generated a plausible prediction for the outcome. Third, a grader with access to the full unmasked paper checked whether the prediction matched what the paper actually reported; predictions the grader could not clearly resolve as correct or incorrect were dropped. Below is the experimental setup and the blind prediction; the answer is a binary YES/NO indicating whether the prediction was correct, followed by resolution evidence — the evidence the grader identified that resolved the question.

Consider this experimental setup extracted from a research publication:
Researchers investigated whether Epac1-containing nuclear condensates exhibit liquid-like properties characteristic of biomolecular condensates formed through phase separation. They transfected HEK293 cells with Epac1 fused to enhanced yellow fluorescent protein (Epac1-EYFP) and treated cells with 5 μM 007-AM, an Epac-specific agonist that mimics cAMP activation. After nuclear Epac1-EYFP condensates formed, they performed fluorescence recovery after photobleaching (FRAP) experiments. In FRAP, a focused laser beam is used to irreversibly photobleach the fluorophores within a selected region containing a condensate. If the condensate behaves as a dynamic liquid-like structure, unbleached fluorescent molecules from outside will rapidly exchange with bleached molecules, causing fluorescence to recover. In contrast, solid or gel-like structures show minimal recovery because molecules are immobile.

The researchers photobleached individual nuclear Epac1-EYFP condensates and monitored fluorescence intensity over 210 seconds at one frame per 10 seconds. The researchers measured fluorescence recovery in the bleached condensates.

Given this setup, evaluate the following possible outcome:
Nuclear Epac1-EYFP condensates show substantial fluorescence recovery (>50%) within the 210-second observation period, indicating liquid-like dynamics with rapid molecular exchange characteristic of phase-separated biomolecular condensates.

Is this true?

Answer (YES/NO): YES